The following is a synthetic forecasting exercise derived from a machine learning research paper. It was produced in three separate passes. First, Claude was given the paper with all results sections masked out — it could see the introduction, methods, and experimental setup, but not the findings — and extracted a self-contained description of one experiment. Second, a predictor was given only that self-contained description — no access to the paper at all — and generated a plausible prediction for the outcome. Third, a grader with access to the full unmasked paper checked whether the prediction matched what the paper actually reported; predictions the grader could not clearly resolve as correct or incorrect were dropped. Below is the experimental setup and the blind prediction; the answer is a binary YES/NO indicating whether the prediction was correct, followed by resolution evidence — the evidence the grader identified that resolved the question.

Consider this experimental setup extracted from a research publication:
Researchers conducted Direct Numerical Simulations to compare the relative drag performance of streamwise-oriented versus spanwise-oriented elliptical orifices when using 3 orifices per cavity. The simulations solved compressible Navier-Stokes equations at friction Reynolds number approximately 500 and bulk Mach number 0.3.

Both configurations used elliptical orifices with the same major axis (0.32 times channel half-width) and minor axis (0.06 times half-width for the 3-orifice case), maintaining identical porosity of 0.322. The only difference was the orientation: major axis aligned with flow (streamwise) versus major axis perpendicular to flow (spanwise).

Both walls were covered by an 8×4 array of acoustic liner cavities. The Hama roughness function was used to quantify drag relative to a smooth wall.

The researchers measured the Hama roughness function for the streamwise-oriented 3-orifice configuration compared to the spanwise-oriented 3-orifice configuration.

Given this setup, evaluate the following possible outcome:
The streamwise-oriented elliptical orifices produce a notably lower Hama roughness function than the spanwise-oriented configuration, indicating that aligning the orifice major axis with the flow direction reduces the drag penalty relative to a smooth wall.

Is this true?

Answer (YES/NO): NO